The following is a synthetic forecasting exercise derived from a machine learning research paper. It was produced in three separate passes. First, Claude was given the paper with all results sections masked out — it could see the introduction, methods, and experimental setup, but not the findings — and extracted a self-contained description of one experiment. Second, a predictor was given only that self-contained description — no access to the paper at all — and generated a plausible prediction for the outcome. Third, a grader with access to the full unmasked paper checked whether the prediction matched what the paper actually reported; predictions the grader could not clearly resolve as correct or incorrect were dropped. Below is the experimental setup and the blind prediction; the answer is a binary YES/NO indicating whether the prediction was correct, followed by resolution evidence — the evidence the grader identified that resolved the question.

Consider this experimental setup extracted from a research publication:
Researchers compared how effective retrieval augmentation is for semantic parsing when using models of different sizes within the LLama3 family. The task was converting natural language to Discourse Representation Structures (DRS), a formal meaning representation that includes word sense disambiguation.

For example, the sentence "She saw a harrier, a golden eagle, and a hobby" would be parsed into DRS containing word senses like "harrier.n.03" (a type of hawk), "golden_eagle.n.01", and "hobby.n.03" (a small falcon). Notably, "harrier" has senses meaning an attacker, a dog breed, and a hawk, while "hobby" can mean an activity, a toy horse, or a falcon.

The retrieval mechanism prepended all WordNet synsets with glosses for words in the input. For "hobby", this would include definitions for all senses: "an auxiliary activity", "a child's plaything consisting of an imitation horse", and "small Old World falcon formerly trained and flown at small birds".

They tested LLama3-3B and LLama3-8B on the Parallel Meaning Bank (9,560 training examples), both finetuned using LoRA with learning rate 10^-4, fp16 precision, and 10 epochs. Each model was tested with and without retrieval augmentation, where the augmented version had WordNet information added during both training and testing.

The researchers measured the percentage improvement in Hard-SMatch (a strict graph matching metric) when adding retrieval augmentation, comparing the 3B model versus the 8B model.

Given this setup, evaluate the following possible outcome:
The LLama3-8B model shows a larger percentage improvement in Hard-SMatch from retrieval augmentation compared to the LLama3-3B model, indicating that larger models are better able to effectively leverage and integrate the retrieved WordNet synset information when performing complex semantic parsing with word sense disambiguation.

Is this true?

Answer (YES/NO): YES